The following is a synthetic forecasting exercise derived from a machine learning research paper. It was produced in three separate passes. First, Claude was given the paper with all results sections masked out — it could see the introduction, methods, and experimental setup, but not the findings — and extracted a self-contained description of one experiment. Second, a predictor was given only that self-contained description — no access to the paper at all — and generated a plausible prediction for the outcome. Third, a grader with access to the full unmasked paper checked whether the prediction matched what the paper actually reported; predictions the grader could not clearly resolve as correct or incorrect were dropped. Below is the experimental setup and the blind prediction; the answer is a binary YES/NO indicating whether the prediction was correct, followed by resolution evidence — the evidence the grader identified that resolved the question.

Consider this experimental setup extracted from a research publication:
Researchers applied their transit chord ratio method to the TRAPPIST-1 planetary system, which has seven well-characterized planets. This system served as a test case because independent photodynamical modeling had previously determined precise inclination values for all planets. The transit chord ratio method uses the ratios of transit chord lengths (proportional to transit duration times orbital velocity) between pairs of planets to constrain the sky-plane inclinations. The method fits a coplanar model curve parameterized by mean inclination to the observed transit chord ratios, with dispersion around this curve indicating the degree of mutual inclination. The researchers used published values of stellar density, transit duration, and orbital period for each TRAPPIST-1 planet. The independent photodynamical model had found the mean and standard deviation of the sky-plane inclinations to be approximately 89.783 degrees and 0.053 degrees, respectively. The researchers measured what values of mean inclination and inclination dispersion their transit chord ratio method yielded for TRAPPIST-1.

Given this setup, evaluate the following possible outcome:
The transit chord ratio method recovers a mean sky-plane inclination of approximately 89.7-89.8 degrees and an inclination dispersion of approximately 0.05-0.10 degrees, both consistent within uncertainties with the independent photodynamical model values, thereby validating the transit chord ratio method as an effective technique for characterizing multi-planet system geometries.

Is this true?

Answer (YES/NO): NO